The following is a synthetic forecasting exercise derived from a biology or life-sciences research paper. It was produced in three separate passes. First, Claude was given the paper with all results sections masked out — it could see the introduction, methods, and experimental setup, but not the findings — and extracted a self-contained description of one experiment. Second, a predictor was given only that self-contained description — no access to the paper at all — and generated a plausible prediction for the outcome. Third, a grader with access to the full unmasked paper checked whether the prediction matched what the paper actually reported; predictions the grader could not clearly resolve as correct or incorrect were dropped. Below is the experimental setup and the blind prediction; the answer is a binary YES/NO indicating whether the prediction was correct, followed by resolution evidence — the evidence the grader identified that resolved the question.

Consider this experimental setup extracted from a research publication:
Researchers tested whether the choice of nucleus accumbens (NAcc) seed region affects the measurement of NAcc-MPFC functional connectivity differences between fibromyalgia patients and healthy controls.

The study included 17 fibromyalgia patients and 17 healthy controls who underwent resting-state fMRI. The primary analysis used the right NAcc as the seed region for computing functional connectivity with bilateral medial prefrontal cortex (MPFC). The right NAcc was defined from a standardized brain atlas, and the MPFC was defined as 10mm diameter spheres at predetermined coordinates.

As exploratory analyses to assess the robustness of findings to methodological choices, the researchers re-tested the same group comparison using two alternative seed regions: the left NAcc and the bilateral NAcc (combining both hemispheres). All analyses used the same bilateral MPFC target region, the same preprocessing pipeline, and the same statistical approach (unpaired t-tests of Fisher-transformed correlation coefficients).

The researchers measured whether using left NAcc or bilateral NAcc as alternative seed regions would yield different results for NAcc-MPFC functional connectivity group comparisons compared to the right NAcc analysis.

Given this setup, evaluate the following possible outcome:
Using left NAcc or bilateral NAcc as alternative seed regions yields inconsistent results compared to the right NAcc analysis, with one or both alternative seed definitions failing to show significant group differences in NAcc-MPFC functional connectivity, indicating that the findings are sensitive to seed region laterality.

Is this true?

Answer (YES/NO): NO